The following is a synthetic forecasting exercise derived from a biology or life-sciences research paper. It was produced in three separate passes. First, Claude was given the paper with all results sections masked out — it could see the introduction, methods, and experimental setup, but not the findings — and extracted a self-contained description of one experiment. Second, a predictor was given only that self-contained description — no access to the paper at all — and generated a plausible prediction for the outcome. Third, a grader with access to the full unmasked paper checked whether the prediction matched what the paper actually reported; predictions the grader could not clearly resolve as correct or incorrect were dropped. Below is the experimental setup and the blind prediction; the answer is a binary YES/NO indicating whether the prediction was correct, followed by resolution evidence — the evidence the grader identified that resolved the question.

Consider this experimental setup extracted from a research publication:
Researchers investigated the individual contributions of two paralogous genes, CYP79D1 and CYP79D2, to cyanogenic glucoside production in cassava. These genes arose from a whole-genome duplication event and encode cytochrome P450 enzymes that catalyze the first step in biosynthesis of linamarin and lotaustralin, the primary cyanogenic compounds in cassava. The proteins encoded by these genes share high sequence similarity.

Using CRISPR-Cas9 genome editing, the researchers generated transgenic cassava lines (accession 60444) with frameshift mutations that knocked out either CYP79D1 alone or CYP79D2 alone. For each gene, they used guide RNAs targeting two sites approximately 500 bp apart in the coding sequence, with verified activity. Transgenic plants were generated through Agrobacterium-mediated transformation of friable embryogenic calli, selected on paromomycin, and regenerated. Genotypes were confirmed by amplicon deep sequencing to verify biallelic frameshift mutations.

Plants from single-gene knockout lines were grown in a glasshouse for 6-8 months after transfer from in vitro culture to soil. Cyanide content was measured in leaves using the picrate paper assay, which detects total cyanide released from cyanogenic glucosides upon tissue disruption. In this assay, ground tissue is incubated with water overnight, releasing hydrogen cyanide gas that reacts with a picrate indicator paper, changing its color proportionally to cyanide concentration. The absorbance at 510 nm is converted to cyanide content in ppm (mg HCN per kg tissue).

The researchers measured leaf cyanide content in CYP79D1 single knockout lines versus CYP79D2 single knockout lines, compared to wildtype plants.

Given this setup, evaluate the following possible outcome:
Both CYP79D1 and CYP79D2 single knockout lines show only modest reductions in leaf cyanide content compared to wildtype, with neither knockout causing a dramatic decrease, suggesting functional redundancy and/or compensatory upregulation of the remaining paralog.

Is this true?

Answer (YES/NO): NO